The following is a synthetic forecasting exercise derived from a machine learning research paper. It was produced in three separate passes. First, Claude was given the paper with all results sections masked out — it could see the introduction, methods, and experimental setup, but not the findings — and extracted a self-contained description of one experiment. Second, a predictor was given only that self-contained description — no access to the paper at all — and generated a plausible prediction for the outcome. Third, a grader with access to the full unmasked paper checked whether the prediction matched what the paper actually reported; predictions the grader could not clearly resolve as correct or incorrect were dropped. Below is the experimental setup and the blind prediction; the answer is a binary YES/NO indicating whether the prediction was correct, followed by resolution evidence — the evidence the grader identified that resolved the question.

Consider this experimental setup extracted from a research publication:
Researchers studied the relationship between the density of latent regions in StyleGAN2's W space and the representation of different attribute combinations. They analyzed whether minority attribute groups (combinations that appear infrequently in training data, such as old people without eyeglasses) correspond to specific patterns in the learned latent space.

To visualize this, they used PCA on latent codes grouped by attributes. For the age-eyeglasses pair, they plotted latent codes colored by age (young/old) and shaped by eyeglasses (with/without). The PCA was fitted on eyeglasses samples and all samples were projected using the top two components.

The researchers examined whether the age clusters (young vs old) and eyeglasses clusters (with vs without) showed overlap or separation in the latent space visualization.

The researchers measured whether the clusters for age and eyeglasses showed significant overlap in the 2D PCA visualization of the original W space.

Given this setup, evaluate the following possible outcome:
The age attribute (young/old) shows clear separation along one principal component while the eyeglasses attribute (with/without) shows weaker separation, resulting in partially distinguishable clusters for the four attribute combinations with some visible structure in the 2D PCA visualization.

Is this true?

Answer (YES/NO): NO